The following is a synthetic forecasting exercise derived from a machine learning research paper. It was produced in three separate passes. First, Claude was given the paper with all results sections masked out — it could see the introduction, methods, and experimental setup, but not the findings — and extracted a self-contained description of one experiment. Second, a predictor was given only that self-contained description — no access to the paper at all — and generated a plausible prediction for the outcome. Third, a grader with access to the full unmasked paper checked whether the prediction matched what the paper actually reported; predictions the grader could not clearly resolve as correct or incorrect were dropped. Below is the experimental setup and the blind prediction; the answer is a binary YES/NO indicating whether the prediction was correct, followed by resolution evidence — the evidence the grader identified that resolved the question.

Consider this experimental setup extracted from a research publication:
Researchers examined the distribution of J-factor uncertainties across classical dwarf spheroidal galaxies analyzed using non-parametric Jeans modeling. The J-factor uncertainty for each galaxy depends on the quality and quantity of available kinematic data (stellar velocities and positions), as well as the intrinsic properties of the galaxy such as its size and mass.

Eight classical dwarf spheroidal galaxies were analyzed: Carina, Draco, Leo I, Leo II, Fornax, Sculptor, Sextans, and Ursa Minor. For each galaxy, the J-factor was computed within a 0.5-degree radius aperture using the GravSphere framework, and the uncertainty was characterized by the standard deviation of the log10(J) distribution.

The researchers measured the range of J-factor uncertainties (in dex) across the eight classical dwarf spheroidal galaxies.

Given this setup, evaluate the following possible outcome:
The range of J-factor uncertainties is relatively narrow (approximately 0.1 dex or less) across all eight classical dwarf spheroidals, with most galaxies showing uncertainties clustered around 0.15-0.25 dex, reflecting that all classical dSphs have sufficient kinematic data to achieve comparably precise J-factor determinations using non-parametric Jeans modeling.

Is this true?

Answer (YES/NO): NO